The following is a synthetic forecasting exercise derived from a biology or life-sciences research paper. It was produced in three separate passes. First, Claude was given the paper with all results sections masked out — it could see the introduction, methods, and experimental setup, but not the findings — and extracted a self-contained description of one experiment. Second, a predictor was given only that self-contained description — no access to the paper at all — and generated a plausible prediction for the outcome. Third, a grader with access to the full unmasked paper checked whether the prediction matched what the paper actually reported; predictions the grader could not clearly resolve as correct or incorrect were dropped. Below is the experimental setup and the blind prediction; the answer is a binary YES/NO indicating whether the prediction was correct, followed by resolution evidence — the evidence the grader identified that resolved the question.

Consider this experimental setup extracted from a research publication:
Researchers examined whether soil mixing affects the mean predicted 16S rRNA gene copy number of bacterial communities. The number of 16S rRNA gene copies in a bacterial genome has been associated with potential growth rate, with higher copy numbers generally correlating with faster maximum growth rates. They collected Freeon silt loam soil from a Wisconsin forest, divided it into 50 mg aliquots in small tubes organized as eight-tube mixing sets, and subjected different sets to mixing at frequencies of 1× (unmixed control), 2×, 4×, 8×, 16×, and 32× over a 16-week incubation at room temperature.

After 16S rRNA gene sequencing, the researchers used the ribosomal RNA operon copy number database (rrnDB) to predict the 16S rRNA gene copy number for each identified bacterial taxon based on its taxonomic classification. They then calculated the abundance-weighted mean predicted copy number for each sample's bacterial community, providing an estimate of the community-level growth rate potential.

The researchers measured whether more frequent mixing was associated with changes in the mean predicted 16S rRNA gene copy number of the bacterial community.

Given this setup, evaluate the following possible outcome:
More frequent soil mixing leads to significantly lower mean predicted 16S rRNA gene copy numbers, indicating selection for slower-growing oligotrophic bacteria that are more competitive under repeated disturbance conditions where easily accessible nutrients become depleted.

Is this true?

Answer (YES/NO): NO